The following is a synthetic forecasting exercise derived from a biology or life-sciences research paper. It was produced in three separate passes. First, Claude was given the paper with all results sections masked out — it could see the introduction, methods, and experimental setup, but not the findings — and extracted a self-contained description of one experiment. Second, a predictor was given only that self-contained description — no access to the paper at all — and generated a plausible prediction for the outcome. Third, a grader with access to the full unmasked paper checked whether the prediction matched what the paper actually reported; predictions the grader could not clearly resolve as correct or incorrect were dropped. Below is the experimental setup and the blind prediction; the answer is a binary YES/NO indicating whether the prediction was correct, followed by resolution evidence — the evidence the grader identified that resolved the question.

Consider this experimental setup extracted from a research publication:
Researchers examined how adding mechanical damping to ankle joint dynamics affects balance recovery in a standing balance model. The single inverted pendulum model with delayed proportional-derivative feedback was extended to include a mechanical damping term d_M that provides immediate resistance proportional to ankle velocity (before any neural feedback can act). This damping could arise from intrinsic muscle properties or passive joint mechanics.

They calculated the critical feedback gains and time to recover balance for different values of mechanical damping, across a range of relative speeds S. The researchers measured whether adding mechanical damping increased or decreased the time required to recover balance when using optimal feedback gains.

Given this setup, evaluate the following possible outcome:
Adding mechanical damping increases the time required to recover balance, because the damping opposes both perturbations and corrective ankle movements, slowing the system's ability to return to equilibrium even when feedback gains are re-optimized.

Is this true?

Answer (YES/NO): NO